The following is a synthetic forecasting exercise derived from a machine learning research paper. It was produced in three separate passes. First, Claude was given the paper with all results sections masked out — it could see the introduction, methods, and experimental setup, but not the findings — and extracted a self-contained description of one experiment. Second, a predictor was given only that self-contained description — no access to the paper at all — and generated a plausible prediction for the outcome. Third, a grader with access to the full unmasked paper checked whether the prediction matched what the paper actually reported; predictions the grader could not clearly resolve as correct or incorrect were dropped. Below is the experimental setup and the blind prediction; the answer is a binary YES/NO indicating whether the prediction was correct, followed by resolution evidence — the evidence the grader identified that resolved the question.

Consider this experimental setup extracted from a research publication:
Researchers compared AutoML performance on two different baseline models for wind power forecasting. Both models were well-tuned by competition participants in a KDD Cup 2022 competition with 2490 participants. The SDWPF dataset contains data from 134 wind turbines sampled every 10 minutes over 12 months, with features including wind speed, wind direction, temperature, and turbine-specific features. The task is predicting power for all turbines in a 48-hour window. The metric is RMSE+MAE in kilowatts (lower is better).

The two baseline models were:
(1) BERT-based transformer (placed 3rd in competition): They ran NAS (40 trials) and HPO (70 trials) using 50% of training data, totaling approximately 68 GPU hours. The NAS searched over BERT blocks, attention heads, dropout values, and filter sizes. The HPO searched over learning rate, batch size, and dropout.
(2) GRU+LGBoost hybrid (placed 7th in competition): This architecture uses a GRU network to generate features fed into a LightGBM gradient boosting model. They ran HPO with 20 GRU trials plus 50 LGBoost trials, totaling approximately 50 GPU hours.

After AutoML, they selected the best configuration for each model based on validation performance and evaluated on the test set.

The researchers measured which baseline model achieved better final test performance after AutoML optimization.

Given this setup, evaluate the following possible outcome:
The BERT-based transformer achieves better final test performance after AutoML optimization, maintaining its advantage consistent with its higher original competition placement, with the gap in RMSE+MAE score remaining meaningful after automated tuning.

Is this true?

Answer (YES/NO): NO